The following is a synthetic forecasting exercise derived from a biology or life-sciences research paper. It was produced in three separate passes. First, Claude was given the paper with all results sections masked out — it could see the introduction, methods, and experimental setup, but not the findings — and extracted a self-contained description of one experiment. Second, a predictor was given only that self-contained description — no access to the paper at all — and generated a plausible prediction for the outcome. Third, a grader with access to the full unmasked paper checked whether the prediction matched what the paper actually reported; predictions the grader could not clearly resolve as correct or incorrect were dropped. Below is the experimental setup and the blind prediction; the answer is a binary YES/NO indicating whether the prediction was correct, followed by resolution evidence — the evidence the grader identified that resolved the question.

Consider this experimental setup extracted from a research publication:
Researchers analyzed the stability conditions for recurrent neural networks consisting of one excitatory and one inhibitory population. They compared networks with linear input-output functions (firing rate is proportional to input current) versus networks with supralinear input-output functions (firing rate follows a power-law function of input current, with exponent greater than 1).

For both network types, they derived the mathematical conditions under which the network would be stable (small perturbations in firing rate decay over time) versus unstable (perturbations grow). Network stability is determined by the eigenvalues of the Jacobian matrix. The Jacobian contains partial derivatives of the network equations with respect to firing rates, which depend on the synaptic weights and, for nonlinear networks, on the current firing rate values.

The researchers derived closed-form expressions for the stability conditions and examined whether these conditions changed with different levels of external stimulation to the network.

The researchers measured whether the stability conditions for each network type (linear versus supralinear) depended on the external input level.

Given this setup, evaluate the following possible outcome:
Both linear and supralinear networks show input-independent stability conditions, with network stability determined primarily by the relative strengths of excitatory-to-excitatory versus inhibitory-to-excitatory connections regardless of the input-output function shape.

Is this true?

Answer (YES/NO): NO